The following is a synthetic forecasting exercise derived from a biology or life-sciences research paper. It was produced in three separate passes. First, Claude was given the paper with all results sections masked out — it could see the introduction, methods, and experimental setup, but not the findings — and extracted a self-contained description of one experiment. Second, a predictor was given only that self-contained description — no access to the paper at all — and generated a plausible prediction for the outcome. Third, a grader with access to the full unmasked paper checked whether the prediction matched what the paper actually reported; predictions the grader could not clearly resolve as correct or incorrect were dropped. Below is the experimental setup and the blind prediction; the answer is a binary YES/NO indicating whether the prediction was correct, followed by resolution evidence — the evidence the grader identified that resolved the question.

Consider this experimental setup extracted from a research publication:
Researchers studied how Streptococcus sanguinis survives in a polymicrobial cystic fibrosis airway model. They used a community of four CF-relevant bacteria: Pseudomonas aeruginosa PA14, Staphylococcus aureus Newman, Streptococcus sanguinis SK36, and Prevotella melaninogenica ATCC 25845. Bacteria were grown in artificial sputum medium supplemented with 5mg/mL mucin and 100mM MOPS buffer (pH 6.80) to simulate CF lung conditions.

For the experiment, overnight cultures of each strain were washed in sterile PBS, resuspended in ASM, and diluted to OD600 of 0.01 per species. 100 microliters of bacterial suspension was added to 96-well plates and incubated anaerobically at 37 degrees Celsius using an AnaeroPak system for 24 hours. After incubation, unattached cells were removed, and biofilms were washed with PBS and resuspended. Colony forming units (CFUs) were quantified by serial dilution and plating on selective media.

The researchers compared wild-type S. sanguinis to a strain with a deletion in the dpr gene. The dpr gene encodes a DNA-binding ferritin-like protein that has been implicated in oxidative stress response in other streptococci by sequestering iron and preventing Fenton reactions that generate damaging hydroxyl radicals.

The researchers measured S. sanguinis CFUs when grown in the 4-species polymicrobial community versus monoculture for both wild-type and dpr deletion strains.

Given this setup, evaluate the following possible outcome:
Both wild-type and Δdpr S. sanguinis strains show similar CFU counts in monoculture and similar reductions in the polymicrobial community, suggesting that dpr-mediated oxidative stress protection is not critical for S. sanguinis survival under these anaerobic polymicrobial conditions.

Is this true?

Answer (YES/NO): NO